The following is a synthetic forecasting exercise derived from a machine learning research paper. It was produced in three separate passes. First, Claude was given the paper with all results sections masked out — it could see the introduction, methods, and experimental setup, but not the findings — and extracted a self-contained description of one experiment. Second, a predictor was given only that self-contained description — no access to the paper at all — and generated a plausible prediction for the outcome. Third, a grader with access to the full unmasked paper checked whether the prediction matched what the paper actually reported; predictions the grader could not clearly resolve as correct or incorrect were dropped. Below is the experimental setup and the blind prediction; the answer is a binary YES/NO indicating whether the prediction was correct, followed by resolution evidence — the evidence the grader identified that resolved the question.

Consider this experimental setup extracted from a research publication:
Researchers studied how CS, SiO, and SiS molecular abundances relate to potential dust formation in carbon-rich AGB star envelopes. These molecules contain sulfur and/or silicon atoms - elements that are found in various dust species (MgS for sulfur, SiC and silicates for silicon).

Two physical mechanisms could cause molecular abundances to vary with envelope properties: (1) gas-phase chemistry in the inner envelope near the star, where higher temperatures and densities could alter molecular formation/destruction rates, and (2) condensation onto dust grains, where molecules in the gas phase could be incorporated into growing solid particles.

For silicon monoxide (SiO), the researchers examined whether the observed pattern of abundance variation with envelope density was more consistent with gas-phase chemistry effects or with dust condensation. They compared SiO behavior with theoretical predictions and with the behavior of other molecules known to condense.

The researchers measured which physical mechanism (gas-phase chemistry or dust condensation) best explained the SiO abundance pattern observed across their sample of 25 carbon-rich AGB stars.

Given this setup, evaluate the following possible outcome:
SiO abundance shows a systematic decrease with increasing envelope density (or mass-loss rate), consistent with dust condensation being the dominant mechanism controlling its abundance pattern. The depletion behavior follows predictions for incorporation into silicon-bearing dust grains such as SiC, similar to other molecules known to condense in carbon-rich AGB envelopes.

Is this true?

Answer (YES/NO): NO